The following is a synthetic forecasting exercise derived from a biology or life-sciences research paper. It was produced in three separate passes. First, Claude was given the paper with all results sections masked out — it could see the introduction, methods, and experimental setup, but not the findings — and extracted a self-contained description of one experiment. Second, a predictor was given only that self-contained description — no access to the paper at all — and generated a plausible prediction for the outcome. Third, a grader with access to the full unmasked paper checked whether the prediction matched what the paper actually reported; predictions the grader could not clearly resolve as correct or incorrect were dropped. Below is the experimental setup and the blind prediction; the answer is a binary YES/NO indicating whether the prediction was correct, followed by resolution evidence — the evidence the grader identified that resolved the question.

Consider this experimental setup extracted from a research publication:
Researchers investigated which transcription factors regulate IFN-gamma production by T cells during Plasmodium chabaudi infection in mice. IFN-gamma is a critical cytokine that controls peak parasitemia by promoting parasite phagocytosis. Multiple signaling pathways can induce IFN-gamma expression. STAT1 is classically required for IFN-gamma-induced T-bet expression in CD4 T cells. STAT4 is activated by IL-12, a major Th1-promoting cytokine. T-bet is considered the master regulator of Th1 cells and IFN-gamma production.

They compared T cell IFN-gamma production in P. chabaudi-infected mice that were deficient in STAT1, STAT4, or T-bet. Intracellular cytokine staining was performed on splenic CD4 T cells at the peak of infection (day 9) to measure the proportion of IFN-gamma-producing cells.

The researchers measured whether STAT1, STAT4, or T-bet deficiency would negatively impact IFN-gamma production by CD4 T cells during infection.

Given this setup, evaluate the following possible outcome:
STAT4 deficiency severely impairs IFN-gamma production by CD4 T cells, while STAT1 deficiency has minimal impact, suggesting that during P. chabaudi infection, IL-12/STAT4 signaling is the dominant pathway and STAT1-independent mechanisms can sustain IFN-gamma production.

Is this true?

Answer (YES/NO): NO